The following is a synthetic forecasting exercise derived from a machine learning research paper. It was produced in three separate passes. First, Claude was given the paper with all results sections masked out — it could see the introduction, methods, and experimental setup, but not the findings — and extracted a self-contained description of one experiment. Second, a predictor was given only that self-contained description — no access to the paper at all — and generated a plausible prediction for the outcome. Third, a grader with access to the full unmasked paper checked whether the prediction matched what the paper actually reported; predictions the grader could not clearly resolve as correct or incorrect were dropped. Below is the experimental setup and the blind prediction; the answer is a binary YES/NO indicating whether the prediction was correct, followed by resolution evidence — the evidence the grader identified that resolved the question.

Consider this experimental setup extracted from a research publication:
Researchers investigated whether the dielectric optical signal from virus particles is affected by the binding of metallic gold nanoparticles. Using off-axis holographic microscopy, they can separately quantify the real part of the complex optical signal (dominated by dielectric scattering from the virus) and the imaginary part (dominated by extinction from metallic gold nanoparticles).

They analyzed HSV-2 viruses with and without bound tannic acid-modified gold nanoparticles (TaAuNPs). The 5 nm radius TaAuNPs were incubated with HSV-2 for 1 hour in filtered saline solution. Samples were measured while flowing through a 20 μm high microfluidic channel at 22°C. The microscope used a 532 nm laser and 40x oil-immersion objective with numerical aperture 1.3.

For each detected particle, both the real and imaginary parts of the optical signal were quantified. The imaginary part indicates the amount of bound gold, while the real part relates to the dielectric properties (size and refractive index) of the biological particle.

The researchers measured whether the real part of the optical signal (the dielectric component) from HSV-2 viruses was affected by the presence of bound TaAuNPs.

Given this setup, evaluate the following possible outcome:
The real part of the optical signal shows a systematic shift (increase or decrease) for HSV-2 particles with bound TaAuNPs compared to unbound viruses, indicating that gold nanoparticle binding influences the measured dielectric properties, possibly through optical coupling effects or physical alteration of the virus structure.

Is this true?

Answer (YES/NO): NO